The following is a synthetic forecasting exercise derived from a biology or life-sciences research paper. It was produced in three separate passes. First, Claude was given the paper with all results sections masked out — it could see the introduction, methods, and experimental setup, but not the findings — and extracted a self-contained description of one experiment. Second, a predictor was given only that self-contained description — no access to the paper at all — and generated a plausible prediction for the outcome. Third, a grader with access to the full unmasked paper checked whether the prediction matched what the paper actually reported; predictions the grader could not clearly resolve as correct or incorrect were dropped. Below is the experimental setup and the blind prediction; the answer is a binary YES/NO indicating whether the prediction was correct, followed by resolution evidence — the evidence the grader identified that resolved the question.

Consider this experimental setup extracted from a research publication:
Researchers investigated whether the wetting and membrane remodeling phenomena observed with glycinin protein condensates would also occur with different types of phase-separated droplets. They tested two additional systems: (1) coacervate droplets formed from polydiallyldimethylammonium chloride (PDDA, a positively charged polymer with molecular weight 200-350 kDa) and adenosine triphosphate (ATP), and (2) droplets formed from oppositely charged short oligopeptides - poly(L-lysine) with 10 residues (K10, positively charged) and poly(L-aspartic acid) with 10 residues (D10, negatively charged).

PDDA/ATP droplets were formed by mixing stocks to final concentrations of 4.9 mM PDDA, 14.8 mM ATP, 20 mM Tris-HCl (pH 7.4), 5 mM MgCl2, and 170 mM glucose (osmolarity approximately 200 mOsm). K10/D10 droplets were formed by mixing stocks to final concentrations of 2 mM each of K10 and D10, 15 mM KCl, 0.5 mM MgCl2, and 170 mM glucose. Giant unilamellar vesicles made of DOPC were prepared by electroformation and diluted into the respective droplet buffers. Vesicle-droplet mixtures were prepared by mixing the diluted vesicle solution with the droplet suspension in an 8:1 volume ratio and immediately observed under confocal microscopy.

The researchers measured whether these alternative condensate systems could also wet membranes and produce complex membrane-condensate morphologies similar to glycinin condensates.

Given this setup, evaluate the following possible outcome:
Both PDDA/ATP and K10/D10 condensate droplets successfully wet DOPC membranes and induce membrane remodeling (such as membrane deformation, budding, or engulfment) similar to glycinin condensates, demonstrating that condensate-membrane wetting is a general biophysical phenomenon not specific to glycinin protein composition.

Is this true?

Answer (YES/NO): YES